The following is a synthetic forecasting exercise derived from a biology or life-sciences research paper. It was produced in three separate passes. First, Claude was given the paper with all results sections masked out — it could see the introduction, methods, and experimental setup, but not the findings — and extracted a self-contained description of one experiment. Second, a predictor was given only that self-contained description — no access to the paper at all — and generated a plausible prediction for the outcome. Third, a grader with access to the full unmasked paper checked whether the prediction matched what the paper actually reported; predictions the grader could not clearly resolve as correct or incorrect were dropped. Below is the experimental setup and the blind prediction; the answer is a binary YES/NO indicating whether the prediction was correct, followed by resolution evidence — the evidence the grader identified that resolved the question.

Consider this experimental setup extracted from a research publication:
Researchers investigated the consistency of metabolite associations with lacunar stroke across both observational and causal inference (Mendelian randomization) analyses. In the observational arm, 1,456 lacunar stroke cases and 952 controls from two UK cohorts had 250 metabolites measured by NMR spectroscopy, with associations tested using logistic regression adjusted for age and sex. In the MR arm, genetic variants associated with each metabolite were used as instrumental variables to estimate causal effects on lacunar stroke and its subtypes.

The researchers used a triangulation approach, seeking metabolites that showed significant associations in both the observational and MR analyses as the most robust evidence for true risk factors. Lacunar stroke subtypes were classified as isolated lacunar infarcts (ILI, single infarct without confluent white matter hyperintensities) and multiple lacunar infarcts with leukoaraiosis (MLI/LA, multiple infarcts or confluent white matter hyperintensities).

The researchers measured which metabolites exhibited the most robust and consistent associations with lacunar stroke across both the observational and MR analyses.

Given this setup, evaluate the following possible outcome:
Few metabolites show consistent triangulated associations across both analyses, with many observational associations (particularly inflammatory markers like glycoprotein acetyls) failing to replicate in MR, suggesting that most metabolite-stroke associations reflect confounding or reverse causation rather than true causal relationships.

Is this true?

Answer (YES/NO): YES